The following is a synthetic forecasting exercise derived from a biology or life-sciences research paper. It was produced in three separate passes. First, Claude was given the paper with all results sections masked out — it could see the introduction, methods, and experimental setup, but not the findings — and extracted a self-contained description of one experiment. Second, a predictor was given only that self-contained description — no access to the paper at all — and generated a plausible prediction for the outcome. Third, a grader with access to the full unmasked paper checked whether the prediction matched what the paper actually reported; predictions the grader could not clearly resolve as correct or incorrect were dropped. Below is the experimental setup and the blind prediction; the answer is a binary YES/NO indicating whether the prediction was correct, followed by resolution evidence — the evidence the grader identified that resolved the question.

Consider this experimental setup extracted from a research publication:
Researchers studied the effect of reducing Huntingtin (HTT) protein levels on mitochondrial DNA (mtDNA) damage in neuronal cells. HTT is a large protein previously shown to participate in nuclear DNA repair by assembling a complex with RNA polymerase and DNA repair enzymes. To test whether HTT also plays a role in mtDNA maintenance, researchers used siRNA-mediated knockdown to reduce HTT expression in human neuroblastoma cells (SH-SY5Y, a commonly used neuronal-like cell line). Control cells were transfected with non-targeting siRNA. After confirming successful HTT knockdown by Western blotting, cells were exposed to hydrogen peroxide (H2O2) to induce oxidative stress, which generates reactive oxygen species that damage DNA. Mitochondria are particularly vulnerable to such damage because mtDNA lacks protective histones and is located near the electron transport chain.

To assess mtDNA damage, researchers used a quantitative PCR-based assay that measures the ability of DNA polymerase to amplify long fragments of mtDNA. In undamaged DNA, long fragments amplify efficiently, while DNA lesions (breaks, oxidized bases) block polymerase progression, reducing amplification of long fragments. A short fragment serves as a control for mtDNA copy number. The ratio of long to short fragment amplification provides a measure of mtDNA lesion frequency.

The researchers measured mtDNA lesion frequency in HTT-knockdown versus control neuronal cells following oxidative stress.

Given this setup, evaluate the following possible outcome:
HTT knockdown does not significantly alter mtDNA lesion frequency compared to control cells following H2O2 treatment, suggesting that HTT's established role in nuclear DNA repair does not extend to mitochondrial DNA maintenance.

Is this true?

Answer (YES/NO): NO